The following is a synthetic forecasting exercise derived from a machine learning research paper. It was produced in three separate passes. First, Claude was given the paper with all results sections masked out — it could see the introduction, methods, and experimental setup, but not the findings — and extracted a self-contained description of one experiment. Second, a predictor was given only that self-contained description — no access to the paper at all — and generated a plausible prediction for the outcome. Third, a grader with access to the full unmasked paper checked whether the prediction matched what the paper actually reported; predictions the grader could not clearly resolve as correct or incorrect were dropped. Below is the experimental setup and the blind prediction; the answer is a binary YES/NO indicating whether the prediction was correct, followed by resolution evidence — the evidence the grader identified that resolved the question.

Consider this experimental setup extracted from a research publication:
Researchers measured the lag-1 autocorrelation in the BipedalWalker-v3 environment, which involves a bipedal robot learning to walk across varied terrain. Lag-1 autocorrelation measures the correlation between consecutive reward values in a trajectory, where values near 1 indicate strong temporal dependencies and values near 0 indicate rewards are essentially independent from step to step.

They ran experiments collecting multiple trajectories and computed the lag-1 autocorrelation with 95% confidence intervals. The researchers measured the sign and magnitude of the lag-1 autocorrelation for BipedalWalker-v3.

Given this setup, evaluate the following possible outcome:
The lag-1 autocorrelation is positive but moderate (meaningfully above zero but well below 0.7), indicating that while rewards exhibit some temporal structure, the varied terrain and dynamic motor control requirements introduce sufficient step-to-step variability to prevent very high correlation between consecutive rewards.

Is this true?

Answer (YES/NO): YES